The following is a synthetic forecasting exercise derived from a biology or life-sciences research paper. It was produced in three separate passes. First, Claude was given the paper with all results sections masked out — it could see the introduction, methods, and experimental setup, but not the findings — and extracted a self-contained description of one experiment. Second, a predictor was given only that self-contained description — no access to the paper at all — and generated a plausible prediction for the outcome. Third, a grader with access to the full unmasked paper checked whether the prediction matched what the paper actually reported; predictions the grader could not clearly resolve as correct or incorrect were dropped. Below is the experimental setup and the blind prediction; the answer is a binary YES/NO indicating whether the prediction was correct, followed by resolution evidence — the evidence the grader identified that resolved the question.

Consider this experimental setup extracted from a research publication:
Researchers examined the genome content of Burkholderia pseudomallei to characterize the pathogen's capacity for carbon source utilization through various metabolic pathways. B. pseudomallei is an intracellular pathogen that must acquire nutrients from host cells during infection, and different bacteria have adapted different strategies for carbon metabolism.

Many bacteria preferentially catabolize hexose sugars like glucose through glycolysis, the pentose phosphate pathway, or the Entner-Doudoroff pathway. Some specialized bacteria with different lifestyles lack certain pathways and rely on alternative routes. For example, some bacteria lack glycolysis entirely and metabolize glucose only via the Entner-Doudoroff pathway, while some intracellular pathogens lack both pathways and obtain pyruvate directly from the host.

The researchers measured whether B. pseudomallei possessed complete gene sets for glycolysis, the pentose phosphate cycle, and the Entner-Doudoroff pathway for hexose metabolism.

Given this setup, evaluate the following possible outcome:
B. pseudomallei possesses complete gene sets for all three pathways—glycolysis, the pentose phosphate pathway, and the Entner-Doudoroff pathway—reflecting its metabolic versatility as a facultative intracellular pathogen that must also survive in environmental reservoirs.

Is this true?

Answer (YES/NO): YES